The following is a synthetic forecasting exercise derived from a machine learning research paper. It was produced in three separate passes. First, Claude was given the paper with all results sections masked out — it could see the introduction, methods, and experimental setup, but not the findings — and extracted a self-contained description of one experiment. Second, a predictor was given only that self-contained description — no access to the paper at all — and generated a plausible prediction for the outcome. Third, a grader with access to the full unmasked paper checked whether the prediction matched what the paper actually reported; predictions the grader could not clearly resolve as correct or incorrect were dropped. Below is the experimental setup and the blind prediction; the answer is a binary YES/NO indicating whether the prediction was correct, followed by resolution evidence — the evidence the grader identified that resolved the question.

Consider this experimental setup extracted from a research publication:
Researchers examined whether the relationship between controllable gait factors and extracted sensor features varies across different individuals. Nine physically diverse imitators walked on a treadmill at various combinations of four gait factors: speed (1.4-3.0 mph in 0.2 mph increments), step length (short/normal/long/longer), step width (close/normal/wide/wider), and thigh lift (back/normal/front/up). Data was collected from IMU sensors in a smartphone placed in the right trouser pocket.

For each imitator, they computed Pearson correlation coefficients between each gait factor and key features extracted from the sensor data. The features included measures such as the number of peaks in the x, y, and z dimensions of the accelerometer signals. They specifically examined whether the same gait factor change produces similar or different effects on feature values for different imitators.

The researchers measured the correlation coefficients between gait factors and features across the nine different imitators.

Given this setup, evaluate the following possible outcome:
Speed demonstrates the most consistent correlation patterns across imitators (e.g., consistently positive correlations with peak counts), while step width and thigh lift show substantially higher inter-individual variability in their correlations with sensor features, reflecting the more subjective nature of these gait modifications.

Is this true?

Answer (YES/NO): NO